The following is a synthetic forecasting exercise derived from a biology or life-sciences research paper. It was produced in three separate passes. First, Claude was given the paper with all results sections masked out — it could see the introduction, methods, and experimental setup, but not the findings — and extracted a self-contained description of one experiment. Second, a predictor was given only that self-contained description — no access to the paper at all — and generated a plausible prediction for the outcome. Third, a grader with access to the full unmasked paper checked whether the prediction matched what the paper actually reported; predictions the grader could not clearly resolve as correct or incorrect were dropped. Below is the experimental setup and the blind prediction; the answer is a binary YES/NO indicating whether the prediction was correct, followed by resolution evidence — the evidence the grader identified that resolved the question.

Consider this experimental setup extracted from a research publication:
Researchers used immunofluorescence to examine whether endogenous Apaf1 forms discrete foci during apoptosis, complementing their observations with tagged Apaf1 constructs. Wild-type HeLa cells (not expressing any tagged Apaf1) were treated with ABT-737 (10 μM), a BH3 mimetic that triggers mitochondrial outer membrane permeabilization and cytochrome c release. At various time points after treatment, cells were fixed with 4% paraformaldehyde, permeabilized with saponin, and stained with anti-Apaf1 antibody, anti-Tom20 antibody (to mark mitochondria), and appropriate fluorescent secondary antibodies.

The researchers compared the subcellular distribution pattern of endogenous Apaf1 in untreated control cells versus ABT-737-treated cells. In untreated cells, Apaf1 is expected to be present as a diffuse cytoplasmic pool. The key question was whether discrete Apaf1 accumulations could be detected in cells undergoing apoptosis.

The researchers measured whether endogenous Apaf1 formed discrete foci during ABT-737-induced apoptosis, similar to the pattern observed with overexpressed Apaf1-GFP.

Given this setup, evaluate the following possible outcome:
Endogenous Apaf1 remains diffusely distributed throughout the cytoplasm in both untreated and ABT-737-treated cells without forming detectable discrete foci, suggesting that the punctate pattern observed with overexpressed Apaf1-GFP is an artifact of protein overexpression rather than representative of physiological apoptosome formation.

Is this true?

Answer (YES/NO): NO